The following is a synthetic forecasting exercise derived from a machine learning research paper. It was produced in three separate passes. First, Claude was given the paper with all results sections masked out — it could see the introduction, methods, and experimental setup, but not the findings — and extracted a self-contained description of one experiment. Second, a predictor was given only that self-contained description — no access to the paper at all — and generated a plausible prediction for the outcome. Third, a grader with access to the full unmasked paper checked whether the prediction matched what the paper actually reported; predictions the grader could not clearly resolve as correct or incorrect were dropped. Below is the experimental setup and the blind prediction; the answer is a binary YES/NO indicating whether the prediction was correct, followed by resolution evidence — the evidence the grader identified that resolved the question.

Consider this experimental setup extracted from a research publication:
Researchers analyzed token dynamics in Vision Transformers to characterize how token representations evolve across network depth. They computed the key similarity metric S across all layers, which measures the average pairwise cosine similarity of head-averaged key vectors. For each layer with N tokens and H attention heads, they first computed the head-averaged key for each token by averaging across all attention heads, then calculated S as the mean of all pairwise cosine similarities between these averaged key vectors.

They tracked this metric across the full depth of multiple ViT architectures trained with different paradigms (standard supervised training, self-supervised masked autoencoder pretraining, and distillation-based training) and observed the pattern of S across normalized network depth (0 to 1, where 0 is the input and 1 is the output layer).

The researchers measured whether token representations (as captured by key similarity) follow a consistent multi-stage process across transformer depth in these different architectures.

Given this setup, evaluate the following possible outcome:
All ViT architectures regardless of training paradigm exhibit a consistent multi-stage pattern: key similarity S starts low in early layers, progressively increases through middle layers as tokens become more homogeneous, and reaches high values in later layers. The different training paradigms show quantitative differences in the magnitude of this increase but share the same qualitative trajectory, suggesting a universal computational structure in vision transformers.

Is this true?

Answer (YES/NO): NO